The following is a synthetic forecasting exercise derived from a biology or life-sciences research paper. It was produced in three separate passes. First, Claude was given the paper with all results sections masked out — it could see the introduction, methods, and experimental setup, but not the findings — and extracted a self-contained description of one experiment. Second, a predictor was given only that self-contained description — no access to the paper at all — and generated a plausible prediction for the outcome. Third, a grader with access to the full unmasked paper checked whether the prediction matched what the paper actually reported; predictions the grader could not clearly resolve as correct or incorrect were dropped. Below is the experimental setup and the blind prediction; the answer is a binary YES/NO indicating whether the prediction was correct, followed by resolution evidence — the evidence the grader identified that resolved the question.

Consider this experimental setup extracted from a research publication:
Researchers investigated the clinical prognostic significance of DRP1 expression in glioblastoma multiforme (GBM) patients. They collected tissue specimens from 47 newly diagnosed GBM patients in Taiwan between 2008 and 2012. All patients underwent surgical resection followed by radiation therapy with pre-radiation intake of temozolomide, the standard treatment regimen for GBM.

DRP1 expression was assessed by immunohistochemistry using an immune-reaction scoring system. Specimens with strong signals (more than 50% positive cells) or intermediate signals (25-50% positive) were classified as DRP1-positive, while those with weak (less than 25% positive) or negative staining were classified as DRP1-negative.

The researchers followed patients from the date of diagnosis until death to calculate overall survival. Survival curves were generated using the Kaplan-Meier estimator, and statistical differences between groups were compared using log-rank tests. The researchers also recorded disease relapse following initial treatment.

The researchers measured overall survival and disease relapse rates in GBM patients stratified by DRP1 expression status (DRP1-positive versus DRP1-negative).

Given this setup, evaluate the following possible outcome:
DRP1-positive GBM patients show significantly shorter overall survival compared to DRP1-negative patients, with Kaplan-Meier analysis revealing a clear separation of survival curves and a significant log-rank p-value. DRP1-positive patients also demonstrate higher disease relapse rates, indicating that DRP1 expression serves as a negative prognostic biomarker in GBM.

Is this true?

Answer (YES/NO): YES